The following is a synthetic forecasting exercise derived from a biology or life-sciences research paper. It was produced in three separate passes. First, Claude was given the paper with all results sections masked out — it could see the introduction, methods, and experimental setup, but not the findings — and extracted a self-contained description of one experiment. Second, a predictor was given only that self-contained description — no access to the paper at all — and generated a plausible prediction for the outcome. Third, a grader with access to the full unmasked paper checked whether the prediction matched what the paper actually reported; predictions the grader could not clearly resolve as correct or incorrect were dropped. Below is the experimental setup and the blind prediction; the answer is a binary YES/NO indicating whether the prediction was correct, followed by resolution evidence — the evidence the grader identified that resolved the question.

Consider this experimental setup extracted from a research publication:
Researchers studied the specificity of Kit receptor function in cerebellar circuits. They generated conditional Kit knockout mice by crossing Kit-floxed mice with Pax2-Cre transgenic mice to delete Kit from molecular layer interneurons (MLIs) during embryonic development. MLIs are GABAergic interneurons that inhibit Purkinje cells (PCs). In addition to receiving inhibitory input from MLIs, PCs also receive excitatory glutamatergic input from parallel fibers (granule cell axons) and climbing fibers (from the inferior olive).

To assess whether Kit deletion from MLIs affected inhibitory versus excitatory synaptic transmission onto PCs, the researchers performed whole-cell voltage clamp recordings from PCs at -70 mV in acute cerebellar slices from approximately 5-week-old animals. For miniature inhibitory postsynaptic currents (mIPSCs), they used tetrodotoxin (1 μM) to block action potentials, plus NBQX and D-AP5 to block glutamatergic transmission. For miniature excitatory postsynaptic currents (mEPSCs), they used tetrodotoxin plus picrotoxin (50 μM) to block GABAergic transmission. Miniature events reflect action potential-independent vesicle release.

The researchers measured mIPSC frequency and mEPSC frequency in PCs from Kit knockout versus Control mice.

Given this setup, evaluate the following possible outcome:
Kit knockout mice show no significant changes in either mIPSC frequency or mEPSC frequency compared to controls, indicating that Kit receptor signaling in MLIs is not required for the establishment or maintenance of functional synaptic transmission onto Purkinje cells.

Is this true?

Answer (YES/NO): NO